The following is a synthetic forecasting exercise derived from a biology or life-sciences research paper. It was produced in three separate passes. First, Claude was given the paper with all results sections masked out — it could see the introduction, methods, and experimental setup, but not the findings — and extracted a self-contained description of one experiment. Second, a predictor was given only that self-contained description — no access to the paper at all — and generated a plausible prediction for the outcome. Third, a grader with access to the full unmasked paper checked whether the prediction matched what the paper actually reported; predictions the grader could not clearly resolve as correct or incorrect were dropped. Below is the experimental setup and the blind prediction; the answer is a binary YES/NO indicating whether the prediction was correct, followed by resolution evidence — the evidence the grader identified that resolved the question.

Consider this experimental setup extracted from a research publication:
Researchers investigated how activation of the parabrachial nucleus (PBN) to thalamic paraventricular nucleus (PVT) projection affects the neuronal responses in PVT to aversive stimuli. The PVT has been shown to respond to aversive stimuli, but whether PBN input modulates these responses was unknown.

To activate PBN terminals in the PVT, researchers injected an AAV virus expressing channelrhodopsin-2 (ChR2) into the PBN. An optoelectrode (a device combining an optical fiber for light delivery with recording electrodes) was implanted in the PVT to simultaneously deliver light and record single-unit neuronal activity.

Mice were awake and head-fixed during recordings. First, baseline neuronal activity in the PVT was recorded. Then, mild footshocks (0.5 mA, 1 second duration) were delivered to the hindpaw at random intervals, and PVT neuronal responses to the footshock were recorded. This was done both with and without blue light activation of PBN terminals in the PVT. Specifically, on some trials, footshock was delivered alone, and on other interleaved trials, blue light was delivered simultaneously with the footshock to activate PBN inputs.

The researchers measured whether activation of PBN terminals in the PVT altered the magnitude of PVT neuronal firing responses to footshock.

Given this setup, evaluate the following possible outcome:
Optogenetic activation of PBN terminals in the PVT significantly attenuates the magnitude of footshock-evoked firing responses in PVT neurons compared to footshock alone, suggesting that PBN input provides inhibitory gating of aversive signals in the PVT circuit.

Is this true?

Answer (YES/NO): NO